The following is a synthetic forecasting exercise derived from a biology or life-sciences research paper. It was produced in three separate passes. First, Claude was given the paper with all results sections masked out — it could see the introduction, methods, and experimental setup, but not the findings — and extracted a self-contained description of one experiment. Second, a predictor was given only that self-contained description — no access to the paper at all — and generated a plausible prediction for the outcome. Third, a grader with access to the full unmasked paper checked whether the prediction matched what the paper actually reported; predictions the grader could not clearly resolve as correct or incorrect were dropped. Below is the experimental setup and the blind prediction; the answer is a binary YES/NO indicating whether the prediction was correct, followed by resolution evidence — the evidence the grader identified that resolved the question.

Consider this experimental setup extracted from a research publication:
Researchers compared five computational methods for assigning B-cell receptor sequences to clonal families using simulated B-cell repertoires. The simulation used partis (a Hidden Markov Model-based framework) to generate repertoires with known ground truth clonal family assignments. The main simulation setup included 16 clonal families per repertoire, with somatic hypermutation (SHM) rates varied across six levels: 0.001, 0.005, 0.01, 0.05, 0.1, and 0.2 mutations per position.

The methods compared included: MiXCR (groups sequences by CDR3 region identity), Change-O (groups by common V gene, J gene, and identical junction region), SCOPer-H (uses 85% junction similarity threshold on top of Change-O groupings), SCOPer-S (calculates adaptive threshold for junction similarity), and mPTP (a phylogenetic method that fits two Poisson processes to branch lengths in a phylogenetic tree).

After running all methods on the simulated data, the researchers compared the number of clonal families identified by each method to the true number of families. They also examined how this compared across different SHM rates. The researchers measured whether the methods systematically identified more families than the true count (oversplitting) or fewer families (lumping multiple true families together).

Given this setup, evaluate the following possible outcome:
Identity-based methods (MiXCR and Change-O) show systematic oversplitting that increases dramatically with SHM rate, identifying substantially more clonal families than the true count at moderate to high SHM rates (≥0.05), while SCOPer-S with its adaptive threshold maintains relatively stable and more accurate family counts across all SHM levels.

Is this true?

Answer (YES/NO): NO